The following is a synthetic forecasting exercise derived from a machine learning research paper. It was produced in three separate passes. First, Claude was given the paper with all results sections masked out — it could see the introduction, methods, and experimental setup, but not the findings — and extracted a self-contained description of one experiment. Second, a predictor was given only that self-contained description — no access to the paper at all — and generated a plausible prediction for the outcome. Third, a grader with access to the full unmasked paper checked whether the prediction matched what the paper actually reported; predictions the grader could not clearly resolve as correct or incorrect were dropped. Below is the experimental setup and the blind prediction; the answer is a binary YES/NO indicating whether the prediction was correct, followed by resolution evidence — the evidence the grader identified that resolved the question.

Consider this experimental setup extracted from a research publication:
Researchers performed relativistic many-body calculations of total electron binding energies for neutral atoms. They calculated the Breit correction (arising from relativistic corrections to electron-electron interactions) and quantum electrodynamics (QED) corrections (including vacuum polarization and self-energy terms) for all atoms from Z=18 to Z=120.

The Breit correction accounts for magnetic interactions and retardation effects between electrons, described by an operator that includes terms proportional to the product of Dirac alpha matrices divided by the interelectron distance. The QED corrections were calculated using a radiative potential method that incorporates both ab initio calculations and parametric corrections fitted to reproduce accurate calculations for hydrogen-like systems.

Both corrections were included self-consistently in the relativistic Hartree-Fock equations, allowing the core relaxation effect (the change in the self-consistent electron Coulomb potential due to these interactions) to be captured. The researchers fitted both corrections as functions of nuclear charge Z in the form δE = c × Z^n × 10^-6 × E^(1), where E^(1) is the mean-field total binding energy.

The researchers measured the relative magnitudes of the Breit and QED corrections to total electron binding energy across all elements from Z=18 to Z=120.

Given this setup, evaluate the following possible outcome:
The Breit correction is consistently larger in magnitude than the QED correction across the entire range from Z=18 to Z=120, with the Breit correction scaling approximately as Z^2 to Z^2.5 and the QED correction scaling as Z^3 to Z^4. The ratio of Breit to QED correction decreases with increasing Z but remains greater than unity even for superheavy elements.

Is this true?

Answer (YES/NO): NO